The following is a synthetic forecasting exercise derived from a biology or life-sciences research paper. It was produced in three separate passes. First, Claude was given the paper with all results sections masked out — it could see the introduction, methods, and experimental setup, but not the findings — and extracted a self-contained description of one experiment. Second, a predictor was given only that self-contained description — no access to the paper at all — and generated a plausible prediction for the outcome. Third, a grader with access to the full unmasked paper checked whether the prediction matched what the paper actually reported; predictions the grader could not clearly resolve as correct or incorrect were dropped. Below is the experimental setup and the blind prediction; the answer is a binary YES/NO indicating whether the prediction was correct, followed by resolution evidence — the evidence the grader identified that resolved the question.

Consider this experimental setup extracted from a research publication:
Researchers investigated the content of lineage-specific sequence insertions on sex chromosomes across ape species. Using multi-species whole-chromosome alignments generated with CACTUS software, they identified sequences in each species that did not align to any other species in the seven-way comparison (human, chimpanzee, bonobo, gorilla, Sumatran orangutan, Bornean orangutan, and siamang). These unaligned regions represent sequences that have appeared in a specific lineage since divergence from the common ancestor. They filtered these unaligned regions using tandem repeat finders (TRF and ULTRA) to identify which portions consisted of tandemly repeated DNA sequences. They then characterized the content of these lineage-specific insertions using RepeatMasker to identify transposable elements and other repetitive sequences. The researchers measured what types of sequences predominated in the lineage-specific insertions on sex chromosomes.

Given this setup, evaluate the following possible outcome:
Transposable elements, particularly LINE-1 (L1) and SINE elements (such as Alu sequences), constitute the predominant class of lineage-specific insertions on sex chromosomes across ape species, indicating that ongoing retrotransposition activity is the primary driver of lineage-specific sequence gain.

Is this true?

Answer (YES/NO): NO